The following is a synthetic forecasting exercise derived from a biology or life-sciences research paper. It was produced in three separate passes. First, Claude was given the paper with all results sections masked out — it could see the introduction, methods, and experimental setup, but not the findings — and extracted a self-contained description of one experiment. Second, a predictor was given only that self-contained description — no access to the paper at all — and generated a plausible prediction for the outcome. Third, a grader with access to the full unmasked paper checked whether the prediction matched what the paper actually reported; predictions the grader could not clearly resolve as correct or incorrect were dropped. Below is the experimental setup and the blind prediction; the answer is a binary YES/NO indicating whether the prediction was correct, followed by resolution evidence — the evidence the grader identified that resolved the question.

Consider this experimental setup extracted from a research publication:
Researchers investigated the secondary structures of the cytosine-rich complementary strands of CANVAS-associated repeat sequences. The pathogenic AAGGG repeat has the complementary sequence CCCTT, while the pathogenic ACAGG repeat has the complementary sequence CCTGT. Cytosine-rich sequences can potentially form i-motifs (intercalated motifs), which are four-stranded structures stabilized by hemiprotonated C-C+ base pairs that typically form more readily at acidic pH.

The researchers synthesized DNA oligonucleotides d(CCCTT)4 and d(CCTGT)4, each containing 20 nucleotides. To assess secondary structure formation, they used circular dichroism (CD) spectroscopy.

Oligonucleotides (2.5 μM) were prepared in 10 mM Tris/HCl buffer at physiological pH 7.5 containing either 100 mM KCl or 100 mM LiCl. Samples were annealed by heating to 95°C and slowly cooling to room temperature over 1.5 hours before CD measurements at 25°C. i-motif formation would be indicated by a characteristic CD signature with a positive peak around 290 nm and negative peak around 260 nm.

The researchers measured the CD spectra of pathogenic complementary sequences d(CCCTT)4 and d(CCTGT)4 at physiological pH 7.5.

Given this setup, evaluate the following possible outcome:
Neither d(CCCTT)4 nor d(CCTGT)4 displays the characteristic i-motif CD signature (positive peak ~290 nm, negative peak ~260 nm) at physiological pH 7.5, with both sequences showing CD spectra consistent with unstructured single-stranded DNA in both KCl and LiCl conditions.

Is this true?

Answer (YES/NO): YES